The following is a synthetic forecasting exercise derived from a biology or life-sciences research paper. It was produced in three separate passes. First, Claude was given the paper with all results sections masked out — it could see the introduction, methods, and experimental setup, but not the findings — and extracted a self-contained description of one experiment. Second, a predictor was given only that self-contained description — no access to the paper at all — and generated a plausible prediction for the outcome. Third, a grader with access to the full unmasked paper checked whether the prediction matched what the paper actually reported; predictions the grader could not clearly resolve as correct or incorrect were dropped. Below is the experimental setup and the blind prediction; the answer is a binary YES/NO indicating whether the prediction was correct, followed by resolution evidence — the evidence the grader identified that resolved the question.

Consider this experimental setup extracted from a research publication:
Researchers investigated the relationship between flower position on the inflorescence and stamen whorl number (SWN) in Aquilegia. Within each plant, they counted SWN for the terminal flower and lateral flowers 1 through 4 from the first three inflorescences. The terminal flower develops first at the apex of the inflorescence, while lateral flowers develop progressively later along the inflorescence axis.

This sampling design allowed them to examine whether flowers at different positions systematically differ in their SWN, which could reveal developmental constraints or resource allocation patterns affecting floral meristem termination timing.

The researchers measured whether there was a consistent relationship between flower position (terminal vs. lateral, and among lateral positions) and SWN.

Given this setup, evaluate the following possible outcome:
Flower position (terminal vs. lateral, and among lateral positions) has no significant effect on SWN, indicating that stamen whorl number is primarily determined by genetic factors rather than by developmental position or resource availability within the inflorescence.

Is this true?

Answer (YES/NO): NO